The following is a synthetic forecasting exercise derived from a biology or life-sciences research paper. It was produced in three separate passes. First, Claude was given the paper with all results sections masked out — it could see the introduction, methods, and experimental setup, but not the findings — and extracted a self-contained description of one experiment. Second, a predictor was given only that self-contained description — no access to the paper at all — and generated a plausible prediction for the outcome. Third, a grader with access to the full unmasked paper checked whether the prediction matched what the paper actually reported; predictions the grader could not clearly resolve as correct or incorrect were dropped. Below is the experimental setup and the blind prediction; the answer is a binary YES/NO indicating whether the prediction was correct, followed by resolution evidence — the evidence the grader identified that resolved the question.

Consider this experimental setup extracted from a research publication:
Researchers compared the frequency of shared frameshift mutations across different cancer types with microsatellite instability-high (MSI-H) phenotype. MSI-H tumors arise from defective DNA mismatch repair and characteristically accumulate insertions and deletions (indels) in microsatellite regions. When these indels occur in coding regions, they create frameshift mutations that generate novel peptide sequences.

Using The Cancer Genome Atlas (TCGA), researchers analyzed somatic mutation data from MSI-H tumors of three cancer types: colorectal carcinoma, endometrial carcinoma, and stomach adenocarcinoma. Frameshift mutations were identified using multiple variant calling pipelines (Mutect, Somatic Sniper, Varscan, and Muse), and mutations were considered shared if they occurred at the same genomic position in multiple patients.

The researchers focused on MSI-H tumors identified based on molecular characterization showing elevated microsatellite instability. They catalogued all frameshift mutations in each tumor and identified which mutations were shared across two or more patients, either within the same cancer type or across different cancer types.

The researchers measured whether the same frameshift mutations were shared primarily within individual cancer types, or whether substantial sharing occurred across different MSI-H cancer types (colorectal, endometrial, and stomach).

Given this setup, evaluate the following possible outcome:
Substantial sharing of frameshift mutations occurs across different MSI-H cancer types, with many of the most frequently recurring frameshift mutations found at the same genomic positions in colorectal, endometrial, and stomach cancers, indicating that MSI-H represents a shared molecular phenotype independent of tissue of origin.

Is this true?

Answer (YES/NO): NO